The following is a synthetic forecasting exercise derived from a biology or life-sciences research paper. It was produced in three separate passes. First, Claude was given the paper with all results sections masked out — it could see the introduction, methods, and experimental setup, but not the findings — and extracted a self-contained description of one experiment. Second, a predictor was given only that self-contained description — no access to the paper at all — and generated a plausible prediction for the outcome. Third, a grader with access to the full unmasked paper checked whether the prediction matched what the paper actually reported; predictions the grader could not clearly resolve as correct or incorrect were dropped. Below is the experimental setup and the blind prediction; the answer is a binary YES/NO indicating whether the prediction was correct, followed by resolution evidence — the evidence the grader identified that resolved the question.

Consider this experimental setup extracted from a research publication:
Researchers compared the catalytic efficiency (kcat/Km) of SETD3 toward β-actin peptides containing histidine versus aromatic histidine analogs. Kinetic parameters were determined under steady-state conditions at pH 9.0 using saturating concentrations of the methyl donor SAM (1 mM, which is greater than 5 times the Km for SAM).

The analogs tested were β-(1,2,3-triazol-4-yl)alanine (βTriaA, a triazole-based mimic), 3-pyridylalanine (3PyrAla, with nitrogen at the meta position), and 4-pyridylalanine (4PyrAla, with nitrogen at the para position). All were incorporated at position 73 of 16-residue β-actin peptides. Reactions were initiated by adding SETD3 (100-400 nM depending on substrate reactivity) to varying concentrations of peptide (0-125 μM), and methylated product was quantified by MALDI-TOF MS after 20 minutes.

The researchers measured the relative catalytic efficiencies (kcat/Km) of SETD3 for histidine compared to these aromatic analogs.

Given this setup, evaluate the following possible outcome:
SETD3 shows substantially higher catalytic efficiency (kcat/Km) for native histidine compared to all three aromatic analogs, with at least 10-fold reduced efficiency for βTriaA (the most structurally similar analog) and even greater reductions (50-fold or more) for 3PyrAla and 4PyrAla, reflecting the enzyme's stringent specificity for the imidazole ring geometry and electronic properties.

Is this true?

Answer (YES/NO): NO